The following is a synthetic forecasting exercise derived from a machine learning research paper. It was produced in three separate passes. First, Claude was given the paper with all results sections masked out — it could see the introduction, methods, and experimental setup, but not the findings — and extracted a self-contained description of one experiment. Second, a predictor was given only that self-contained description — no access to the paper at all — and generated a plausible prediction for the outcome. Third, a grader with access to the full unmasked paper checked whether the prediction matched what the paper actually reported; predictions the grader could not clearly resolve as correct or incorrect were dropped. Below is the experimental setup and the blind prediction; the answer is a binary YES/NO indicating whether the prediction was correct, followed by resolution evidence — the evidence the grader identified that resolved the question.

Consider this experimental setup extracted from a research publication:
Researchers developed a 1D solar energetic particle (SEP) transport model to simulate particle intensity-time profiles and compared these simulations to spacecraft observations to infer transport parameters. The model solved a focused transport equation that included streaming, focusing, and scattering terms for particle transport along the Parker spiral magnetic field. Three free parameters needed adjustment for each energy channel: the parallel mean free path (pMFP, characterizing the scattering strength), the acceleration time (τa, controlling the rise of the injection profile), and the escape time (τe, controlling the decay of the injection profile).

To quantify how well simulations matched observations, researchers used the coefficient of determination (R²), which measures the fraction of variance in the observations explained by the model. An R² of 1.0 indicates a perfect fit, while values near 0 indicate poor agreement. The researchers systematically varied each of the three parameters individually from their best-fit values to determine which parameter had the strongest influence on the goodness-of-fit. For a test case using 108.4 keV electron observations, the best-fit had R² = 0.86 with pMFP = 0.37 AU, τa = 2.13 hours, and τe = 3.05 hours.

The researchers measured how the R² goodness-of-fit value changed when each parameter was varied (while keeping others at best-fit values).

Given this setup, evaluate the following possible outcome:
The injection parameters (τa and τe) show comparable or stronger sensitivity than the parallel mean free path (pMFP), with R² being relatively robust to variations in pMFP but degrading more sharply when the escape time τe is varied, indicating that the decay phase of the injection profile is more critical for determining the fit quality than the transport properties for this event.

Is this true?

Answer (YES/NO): NO